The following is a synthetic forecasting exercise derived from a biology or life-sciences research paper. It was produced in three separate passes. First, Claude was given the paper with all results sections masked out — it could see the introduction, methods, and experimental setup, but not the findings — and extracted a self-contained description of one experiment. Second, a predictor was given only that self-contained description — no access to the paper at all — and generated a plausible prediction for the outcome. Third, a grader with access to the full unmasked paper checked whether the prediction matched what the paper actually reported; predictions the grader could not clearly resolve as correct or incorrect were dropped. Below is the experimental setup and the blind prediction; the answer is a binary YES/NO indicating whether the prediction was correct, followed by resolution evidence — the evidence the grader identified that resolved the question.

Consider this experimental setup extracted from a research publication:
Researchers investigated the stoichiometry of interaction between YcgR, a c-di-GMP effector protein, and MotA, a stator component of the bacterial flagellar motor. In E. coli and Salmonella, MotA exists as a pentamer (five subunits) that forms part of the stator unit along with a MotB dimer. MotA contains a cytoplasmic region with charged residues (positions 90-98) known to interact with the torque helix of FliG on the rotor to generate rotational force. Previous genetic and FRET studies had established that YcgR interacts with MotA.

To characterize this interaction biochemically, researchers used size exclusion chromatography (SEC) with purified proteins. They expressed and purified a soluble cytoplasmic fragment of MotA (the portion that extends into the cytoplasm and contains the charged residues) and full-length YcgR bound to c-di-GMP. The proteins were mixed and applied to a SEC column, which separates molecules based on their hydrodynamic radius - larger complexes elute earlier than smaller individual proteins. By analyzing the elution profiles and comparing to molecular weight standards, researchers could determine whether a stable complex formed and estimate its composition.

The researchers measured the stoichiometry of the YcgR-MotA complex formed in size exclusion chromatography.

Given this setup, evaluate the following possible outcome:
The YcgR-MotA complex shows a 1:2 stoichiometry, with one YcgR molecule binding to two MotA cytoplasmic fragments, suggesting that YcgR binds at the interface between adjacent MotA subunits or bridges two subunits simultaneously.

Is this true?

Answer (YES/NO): NO